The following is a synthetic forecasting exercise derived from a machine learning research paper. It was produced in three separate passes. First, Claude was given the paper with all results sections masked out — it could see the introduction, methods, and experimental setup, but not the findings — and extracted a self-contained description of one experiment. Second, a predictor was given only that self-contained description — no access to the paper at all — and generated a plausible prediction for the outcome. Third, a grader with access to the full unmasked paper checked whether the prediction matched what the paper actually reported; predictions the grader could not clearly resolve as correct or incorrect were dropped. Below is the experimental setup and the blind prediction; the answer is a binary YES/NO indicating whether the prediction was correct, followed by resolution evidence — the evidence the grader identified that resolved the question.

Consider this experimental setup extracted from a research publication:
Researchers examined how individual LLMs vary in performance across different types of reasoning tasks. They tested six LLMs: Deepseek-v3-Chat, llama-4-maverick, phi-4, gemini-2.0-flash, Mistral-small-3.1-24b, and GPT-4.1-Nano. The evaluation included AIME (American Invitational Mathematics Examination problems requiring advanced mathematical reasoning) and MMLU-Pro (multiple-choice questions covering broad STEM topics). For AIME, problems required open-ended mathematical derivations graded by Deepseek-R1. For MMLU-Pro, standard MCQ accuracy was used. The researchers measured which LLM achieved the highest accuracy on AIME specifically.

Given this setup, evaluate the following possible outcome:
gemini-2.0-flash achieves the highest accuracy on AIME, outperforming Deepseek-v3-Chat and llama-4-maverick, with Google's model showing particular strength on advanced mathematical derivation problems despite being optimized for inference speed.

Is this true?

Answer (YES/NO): NO